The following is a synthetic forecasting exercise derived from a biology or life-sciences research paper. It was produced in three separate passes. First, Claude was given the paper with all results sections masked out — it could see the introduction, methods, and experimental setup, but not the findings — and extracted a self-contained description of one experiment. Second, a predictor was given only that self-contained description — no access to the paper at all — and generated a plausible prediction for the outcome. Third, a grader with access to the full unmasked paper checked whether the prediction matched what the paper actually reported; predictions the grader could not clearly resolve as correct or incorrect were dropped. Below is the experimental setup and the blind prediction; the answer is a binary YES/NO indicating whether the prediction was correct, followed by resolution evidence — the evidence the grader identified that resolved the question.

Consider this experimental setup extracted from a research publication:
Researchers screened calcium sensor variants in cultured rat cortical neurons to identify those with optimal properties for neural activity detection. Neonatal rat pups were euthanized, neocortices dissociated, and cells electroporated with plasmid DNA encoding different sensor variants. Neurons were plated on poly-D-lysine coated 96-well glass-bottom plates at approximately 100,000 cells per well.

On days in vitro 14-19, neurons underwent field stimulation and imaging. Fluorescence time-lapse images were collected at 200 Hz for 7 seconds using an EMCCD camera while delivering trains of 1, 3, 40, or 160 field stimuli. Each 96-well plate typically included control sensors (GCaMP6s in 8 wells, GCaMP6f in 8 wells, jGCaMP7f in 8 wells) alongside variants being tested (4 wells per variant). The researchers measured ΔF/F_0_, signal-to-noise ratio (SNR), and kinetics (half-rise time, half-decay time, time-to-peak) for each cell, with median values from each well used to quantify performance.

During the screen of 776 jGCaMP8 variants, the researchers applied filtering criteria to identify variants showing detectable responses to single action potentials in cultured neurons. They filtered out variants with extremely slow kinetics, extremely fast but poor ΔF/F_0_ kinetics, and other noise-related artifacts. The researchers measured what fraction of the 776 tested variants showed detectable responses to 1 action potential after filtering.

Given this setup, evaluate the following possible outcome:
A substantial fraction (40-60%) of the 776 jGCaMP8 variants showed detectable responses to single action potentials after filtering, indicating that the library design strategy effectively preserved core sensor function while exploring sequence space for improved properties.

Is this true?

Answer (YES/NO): NO